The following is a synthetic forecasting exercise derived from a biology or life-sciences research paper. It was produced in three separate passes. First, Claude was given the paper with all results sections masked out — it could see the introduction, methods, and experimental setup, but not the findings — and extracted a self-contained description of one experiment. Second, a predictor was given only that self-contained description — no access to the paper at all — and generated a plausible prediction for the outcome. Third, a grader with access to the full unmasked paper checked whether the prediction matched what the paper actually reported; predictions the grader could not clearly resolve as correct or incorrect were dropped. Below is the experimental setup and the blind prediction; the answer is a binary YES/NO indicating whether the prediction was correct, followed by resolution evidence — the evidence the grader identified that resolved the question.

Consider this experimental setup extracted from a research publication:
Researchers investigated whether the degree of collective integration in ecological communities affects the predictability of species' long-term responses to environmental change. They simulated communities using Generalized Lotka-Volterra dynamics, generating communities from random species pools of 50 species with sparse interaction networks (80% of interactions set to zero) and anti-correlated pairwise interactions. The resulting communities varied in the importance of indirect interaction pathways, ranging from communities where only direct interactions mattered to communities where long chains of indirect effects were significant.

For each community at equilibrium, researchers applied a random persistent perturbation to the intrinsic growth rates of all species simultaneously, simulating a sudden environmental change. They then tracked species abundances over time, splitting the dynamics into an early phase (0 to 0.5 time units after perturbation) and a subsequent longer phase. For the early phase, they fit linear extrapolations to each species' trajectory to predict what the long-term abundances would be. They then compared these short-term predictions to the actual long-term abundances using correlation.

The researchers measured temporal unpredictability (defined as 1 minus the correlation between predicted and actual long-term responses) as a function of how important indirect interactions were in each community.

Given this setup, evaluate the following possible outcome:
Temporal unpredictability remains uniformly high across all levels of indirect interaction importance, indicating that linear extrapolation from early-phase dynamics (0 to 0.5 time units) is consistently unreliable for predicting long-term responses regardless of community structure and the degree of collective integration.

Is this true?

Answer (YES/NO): NO